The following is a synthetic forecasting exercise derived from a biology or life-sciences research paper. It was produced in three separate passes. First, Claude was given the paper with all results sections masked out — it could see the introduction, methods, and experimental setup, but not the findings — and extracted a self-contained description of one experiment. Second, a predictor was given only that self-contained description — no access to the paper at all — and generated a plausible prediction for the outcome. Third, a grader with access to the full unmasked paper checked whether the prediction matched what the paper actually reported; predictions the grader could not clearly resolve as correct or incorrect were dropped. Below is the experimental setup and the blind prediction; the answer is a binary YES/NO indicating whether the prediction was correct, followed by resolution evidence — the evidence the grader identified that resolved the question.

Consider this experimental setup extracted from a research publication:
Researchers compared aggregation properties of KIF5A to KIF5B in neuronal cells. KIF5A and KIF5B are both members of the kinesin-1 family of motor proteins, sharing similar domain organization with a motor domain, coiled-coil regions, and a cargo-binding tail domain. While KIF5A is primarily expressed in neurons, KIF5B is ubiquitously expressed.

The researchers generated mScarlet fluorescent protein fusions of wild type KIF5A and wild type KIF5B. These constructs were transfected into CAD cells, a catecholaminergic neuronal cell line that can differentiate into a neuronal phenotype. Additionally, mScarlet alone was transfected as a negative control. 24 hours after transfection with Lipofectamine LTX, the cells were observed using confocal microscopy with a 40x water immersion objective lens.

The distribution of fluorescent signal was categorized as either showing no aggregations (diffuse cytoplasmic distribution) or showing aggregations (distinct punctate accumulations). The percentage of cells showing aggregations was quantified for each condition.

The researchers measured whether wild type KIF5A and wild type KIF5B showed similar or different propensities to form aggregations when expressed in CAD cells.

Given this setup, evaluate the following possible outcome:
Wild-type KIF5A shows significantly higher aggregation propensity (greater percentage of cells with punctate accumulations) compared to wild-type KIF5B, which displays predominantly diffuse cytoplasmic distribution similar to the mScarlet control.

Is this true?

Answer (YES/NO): YES